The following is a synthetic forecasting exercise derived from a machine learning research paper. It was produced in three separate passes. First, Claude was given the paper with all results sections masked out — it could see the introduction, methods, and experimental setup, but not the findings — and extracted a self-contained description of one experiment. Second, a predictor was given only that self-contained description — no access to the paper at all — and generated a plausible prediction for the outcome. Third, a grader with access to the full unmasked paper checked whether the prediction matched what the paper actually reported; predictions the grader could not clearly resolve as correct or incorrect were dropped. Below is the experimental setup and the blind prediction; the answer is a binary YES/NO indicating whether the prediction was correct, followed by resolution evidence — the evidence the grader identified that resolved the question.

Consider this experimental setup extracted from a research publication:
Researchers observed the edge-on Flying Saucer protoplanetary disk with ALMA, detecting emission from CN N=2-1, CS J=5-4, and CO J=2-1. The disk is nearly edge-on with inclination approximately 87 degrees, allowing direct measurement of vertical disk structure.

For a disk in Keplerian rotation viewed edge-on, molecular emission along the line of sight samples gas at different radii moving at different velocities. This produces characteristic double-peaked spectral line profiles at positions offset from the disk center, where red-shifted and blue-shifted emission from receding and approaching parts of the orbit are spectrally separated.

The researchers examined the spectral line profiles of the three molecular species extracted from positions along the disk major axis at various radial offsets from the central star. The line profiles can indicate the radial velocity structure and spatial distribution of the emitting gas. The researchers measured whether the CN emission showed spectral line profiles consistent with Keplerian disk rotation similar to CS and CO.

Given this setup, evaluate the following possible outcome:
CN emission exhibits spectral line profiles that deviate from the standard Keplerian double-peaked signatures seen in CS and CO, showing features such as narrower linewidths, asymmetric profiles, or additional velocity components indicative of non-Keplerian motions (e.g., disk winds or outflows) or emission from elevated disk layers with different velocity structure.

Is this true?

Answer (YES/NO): NO